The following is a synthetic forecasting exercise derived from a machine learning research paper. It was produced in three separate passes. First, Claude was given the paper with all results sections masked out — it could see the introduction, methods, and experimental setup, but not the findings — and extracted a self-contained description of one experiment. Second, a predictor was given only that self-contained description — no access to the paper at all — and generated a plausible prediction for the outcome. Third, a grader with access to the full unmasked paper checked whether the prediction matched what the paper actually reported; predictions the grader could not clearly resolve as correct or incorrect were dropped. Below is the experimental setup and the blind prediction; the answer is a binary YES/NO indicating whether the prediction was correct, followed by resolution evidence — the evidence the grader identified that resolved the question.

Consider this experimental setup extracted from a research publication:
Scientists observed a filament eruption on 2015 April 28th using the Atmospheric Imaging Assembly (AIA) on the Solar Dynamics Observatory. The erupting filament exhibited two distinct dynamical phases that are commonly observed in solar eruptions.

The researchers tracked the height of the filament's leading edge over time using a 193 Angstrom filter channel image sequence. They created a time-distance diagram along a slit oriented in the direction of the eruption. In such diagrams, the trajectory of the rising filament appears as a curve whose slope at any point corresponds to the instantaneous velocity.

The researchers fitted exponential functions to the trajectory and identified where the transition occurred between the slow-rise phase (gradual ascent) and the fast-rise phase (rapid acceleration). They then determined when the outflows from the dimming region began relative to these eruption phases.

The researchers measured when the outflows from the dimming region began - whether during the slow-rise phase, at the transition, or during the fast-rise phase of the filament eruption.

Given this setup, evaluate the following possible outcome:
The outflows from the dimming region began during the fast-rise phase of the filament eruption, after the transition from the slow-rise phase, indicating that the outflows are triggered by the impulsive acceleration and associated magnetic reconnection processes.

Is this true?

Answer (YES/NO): YES